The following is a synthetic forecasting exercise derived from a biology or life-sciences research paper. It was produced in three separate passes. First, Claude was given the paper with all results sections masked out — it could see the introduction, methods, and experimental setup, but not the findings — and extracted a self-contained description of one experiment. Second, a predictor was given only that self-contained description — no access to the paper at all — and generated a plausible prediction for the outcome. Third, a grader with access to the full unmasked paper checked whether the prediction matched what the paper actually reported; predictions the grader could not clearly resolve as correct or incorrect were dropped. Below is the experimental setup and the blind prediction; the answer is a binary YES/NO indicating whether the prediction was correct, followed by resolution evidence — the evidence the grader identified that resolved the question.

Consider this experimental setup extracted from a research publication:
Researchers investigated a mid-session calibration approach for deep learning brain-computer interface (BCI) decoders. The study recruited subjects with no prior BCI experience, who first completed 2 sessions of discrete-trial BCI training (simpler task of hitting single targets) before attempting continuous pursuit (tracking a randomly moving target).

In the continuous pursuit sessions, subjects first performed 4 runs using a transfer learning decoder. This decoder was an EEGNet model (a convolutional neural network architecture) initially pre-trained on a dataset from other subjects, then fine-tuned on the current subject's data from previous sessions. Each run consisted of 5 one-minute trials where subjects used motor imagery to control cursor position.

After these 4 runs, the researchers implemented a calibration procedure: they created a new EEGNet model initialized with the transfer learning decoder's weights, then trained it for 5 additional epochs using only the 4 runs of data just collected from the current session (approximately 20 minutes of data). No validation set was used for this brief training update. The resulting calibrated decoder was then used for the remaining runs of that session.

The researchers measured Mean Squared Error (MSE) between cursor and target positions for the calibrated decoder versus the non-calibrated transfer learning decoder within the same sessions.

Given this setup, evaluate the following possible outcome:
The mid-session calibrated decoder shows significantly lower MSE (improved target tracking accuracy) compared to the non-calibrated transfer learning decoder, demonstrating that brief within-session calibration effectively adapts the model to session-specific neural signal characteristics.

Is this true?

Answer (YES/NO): NO